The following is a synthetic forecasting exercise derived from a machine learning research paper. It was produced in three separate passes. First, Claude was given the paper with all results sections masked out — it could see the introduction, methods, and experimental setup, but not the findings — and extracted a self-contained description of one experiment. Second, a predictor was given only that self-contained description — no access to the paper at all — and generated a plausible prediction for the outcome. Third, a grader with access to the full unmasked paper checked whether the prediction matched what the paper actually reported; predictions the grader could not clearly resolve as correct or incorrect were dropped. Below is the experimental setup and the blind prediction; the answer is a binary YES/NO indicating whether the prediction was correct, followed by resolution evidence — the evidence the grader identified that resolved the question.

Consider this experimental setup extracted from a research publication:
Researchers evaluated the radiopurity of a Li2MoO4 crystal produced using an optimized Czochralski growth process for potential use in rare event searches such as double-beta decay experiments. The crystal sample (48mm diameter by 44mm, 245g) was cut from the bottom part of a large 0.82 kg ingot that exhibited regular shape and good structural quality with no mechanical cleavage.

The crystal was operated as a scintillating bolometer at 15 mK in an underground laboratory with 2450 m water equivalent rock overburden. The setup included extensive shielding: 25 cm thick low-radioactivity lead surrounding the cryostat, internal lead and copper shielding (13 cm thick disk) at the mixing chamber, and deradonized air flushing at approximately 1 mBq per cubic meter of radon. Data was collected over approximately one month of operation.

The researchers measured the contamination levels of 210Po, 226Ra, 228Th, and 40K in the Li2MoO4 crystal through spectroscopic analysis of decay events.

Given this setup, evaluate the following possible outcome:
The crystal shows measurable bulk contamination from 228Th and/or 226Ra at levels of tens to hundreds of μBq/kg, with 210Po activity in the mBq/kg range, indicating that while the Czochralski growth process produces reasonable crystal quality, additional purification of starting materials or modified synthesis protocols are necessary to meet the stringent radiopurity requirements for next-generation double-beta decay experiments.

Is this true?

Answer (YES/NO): YES